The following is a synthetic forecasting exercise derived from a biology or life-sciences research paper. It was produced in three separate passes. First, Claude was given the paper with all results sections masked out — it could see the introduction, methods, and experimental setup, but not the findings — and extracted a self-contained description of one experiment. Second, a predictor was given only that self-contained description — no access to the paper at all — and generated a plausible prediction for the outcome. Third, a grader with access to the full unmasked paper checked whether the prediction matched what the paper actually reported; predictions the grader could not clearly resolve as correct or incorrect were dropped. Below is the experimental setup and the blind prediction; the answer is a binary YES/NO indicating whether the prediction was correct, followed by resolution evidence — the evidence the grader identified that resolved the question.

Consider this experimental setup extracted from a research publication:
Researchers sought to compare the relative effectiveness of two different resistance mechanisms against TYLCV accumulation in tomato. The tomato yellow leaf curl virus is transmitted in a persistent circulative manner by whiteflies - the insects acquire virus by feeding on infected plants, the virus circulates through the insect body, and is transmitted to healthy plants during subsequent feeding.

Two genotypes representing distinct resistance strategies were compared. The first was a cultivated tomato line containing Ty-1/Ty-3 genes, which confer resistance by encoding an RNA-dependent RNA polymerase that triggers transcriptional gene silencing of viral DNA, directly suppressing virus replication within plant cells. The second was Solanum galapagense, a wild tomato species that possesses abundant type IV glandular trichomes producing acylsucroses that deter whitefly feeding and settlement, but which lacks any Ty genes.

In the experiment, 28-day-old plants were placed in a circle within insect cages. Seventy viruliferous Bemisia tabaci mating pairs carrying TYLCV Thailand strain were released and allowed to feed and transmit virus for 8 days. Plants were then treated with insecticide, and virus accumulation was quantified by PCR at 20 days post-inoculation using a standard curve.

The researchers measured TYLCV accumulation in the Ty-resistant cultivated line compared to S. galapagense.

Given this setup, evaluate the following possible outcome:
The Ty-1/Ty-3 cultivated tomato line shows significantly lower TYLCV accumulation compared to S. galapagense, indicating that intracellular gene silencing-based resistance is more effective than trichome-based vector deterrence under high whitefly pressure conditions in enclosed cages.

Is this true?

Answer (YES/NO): NO